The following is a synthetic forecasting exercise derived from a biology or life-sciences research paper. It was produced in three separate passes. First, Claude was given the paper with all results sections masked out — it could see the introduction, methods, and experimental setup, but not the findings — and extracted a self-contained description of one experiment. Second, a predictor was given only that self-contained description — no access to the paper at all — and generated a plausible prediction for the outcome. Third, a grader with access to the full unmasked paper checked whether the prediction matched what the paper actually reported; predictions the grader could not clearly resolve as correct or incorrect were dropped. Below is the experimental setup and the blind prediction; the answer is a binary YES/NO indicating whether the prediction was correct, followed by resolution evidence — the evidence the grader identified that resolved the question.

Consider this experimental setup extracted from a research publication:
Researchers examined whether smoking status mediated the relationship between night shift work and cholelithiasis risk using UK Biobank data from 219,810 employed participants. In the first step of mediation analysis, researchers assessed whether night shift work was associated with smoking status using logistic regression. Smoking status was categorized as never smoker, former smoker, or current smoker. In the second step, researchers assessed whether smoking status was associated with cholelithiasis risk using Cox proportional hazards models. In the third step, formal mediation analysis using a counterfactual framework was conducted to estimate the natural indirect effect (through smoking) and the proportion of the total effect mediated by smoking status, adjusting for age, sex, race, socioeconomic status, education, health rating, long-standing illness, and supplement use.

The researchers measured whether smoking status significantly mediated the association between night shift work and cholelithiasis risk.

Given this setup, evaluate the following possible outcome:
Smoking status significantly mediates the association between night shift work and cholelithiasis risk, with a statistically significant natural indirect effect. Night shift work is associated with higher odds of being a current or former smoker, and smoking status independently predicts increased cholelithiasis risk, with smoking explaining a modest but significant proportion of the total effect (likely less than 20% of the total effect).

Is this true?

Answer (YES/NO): NO